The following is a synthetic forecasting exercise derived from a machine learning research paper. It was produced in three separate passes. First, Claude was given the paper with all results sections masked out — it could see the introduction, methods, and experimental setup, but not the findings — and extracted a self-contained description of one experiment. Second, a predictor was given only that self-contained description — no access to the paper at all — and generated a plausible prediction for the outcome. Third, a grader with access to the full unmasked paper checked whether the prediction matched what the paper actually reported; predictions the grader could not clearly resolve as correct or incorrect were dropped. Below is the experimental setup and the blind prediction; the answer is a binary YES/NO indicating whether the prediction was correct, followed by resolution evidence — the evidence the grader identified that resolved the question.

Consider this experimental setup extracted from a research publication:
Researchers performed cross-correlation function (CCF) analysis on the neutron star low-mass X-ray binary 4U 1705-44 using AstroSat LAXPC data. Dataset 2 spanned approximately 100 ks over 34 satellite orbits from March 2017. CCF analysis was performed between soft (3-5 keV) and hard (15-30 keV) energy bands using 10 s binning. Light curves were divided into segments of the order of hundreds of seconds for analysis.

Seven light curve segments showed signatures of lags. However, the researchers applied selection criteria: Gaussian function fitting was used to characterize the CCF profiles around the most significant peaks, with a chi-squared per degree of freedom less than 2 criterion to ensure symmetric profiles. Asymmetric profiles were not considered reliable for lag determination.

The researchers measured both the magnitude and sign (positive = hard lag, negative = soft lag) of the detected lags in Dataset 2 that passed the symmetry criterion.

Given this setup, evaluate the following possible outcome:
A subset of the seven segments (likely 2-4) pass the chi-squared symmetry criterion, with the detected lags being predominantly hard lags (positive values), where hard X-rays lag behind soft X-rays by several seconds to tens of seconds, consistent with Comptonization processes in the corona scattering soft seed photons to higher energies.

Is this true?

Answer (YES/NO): NO